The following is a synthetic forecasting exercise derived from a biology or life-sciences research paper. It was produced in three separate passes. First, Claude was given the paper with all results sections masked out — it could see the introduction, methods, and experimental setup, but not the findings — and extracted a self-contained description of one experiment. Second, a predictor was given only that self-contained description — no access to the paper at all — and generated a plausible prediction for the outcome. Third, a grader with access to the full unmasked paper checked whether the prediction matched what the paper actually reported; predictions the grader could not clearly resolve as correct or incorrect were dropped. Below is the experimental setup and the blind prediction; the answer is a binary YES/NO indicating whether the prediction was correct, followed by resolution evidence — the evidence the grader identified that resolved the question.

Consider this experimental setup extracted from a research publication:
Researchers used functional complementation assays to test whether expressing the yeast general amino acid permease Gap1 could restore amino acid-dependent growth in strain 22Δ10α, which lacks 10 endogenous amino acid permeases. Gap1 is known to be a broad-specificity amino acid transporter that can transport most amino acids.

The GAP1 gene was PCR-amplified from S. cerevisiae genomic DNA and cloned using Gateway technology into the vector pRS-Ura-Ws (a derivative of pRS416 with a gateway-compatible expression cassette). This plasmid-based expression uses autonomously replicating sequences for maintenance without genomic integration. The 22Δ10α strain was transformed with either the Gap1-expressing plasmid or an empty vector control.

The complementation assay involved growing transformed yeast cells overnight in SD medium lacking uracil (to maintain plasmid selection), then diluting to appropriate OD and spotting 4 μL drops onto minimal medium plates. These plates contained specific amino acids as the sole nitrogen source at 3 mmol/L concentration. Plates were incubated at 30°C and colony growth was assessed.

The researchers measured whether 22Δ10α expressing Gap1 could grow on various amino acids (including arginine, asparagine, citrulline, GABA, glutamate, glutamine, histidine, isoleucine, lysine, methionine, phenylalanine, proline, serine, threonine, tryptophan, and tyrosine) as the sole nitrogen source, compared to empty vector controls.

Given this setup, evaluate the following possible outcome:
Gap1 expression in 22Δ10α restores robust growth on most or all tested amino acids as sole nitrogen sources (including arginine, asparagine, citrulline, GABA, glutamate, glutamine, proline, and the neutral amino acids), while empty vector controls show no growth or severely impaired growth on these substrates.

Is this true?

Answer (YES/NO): YES